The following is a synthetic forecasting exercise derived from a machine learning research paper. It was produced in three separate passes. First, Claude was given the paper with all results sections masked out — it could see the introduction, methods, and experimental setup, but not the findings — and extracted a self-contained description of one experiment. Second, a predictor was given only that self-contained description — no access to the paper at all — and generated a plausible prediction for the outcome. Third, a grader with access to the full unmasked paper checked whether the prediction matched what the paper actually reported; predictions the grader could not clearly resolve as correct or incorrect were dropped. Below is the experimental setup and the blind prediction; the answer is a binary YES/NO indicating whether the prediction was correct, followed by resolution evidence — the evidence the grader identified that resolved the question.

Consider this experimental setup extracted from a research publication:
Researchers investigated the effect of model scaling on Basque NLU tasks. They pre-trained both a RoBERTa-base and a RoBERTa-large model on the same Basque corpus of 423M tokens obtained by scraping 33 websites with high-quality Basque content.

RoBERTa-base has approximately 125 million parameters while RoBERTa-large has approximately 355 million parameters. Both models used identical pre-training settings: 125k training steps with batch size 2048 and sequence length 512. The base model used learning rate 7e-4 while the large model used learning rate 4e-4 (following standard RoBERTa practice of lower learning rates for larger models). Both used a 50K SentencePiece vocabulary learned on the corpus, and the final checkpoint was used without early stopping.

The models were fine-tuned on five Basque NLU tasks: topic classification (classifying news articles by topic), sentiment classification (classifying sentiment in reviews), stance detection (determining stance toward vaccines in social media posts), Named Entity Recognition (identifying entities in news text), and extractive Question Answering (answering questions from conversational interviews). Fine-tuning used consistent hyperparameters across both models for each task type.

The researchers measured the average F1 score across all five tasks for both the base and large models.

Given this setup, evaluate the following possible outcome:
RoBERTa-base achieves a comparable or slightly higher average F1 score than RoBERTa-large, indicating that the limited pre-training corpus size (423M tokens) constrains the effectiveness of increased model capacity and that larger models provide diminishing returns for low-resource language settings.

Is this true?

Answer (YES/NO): NO